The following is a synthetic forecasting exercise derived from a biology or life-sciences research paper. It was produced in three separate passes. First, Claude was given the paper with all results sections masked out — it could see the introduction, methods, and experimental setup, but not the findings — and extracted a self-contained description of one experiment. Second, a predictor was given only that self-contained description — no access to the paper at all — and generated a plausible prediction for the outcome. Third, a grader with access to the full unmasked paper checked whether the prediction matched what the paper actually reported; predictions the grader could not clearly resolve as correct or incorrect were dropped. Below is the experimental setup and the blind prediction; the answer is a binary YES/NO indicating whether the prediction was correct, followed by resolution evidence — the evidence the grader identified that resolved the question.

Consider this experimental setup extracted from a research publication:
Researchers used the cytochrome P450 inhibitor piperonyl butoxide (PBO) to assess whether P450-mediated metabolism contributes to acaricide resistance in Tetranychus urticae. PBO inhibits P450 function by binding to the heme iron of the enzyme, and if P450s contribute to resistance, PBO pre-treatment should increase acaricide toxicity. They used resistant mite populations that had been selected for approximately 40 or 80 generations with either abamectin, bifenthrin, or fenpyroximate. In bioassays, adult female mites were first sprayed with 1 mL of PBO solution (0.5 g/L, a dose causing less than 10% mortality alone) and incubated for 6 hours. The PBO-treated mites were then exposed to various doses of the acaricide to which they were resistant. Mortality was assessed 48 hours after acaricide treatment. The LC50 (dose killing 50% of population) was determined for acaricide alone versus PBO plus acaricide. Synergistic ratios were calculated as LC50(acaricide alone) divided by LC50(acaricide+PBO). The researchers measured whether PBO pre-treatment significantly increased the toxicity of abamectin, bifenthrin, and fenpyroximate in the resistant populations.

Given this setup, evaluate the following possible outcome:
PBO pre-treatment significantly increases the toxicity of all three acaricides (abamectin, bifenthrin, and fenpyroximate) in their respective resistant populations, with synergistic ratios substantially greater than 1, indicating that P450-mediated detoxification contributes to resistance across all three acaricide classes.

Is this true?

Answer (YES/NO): YES